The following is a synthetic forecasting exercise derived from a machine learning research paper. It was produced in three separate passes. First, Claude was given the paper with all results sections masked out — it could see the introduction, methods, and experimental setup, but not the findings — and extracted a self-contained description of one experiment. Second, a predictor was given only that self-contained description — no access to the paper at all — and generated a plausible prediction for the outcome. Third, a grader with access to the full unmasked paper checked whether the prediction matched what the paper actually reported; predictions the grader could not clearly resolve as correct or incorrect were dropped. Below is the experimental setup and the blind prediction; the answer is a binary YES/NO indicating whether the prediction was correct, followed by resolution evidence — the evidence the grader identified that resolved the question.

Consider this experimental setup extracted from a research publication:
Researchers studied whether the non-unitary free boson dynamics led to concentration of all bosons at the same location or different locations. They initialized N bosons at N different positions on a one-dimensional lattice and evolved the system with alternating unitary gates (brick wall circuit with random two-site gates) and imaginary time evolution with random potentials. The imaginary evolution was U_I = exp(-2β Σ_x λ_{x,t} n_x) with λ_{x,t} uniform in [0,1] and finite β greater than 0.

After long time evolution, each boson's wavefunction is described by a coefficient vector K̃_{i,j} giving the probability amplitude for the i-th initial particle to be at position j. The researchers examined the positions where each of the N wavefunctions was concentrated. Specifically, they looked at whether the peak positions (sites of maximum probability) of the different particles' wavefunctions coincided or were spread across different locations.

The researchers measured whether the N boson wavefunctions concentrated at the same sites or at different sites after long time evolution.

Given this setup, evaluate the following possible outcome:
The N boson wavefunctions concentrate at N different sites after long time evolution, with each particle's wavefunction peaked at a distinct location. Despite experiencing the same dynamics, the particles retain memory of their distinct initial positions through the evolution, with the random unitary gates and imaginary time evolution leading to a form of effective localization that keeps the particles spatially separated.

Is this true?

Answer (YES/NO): NO